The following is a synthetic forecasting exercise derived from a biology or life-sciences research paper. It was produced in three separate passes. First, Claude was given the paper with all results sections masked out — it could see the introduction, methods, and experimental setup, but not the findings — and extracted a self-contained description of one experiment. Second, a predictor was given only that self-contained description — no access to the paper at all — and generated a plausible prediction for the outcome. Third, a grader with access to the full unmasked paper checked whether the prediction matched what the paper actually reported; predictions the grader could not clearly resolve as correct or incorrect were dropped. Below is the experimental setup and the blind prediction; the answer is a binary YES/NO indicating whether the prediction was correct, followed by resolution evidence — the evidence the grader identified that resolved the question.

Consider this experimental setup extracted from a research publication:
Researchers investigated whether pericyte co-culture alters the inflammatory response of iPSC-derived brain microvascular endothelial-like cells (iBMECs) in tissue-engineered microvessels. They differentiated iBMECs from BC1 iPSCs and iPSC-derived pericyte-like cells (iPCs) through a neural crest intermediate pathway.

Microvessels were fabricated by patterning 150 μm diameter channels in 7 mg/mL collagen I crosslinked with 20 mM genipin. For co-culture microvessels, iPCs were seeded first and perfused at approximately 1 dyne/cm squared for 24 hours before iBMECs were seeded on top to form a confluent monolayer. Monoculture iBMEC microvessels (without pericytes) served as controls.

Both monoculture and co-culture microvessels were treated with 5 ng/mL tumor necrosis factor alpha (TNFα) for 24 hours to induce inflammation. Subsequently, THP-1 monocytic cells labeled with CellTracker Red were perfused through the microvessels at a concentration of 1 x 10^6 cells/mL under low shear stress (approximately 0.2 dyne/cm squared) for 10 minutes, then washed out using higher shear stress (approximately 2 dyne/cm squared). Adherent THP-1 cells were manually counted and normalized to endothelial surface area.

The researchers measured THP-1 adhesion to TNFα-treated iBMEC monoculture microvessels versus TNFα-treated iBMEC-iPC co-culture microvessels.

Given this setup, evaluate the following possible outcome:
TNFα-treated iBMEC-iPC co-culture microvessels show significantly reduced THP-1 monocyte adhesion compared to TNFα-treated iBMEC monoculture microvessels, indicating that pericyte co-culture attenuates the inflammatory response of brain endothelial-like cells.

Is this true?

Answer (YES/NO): NO